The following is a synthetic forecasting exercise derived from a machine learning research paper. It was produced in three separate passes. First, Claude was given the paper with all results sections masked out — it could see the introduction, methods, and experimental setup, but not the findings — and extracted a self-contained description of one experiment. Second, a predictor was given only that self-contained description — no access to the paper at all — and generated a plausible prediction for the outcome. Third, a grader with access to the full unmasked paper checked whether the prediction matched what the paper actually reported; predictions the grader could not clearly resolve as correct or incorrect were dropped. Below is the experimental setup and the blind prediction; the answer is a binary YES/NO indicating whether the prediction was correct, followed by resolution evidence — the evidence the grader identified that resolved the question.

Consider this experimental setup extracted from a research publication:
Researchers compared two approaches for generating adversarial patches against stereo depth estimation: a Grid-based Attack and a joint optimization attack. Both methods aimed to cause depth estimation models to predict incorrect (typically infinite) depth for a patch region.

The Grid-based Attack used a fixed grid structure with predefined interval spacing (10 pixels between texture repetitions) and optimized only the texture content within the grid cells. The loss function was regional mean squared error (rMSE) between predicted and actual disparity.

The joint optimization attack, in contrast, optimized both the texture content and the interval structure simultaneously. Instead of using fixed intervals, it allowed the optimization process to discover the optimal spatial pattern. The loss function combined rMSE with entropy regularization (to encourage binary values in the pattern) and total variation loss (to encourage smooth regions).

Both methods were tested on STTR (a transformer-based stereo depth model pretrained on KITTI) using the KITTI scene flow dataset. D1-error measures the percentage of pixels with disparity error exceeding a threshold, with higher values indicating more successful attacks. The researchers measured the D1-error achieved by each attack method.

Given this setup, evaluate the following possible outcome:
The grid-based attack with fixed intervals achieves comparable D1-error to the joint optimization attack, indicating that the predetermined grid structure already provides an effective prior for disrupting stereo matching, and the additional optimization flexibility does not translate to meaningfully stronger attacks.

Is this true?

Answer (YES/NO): NO